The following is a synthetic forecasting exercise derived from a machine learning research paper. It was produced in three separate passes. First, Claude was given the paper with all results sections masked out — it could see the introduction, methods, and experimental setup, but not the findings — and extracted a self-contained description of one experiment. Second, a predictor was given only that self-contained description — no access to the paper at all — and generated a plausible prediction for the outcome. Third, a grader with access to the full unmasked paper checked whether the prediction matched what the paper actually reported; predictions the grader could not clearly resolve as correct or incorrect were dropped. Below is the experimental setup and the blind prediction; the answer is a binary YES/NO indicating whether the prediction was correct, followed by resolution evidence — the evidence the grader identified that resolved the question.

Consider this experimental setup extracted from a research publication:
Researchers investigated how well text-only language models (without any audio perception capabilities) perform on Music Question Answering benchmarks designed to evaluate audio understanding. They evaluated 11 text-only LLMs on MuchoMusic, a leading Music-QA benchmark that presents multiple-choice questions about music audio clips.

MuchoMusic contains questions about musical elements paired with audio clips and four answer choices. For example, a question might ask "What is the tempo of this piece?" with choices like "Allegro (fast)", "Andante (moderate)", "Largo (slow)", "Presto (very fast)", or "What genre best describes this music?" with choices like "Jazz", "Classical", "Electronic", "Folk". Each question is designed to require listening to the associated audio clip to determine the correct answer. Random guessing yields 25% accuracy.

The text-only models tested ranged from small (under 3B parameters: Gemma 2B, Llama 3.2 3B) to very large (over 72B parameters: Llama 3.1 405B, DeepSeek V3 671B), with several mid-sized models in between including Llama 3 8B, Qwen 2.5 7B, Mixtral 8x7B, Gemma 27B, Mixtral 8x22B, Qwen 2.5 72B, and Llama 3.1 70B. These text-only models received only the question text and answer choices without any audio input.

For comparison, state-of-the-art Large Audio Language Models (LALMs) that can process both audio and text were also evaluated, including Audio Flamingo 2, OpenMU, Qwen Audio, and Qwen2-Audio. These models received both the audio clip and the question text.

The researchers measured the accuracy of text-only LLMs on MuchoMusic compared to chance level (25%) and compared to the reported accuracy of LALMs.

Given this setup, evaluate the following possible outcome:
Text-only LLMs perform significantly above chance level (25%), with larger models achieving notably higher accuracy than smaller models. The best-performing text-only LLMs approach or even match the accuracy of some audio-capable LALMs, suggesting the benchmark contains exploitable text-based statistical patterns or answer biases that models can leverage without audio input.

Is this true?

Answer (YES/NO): YES